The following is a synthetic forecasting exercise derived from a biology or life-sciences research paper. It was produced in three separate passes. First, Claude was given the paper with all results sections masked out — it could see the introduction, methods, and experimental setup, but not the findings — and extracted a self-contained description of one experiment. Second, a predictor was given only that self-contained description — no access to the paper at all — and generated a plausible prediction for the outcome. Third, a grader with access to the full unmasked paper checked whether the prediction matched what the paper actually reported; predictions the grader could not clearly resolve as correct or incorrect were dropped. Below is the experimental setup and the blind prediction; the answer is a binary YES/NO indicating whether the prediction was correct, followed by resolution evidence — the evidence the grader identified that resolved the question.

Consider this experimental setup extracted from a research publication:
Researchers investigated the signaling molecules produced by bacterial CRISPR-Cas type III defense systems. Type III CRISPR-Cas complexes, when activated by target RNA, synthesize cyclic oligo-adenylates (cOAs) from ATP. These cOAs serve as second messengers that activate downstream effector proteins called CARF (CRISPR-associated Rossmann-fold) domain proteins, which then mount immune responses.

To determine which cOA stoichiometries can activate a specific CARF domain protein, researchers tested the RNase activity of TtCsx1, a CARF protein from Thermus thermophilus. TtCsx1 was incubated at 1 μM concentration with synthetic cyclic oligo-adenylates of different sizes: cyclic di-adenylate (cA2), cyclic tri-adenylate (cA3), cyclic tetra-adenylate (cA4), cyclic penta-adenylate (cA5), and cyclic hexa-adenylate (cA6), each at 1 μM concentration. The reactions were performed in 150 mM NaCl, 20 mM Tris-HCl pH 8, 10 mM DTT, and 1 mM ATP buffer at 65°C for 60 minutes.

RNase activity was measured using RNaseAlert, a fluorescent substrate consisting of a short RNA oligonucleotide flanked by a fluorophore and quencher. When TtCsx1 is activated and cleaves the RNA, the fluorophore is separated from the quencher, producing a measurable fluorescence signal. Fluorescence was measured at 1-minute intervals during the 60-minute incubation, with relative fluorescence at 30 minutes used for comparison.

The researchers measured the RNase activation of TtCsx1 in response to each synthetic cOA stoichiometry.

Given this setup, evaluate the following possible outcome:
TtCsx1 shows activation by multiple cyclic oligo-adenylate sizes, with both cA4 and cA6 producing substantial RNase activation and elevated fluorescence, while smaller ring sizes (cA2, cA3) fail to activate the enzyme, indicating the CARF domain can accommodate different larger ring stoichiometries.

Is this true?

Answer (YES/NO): NO